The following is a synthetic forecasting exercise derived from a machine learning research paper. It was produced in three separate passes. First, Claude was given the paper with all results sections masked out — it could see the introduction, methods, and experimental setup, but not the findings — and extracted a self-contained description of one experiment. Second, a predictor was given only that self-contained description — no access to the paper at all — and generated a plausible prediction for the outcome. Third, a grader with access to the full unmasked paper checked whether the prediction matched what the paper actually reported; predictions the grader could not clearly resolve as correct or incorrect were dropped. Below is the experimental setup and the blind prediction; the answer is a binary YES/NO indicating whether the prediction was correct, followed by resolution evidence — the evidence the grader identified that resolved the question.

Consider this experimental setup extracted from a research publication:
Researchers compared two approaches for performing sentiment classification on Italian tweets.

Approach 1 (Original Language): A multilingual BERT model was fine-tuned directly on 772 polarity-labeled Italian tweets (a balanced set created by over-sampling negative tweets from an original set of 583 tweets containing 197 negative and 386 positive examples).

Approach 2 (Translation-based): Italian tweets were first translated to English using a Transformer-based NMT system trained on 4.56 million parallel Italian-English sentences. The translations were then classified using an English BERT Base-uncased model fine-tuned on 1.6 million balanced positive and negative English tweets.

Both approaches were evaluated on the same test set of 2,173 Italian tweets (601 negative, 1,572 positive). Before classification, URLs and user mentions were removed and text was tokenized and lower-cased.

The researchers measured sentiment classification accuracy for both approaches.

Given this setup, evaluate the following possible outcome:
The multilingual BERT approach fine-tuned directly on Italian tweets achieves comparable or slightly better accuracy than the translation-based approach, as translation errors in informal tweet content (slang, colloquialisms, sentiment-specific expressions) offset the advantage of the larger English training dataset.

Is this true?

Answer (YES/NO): NO